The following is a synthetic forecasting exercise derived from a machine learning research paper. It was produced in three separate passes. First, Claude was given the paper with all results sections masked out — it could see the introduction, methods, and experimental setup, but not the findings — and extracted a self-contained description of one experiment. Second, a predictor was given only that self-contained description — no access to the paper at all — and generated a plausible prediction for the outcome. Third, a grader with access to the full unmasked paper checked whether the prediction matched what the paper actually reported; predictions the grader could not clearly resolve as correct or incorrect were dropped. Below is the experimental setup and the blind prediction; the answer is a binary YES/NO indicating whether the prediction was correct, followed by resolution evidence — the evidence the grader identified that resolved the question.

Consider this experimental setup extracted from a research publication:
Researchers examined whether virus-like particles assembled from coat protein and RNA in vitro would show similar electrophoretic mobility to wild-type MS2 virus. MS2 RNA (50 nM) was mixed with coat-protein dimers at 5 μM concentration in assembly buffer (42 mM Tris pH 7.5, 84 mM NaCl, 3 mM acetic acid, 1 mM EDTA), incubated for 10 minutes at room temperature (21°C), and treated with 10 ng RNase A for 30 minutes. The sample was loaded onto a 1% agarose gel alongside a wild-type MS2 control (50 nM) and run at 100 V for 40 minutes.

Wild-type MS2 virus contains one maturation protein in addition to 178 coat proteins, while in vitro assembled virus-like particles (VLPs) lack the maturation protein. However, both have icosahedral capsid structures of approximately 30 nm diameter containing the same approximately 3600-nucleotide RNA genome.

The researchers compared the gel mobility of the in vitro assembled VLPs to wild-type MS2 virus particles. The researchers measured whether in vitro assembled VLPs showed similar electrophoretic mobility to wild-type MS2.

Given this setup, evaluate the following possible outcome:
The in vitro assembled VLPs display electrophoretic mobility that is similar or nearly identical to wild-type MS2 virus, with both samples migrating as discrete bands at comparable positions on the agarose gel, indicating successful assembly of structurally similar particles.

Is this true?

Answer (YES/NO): YES